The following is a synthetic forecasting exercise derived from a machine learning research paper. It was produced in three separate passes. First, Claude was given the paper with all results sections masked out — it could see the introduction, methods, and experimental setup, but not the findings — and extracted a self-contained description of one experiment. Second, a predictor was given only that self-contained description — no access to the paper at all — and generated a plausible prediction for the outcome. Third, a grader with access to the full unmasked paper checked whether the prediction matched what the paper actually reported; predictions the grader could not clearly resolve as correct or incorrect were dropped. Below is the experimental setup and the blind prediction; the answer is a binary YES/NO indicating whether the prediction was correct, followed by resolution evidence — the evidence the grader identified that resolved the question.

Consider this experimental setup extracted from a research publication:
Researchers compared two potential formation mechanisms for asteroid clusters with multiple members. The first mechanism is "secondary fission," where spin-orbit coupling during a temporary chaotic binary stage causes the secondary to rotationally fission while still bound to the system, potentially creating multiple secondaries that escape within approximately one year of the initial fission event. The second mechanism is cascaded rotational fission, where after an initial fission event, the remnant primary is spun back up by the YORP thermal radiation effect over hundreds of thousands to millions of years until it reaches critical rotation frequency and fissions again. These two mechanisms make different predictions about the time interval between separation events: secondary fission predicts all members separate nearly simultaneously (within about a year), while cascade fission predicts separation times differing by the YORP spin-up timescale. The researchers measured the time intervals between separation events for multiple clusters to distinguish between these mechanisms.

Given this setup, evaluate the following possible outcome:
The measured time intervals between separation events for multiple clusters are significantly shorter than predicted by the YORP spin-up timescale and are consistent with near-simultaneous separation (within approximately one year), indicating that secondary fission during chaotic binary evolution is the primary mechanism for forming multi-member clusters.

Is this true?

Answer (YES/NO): NO